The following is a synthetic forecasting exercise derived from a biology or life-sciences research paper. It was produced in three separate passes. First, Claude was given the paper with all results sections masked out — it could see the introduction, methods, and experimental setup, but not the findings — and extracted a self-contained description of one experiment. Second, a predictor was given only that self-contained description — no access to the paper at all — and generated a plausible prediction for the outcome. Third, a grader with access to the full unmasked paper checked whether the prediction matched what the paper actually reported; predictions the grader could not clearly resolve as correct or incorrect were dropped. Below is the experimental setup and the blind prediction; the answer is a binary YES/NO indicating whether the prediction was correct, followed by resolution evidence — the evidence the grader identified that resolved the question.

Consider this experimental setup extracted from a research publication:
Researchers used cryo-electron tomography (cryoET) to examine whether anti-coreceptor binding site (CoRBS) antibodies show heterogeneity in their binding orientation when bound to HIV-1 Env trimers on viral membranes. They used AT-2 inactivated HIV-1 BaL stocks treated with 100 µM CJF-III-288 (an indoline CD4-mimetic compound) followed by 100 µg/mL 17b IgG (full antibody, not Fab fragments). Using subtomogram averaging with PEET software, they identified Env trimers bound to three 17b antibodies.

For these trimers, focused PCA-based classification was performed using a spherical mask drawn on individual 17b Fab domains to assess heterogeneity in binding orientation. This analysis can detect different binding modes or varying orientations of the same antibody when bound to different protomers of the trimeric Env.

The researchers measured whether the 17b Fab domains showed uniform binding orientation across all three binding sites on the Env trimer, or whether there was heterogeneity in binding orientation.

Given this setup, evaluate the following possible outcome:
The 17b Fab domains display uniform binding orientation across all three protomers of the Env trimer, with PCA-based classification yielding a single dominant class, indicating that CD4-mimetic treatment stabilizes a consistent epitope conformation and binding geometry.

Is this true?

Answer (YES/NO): NO